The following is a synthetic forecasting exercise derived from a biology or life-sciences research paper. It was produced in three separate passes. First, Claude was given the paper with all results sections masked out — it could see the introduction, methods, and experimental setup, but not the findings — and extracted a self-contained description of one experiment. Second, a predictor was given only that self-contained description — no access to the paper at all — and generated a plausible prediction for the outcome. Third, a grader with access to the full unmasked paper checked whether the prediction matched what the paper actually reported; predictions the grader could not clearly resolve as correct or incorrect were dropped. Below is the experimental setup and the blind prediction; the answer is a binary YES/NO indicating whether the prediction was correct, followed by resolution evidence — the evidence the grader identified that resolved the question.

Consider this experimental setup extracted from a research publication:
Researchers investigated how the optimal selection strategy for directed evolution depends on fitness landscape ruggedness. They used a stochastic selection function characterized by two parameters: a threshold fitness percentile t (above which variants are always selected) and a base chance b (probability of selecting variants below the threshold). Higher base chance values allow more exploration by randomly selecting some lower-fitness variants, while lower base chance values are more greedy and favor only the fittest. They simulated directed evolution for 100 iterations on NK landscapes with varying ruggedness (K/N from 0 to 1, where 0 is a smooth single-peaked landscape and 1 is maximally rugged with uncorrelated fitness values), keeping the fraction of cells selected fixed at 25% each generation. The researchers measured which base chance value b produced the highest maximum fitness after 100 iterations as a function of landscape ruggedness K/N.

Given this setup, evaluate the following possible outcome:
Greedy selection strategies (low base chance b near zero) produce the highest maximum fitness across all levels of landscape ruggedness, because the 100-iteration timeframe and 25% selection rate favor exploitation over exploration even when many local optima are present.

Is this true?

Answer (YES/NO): NO